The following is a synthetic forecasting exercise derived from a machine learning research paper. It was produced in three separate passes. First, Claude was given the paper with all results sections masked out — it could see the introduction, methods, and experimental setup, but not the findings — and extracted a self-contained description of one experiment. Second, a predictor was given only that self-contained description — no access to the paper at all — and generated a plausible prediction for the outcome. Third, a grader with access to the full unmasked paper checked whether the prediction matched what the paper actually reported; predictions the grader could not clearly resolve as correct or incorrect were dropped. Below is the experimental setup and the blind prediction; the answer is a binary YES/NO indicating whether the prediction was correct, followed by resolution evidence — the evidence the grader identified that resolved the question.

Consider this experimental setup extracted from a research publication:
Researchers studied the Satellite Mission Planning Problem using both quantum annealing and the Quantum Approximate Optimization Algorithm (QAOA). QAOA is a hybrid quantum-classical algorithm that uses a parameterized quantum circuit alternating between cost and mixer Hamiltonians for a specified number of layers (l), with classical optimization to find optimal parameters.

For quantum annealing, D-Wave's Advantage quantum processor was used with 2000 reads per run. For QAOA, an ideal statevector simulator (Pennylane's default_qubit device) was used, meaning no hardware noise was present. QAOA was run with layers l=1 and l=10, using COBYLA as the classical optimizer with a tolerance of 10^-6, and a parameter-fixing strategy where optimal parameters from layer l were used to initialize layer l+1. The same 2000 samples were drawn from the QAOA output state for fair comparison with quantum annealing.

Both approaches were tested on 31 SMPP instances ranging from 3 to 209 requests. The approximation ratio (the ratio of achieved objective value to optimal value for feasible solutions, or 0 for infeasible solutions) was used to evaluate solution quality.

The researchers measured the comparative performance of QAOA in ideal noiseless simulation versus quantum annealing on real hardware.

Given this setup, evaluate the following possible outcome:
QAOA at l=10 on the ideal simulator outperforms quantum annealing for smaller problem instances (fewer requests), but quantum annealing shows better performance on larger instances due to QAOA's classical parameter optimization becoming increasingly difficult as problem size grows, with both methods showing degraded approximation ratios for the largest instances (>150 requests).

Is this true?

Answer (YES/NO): NO